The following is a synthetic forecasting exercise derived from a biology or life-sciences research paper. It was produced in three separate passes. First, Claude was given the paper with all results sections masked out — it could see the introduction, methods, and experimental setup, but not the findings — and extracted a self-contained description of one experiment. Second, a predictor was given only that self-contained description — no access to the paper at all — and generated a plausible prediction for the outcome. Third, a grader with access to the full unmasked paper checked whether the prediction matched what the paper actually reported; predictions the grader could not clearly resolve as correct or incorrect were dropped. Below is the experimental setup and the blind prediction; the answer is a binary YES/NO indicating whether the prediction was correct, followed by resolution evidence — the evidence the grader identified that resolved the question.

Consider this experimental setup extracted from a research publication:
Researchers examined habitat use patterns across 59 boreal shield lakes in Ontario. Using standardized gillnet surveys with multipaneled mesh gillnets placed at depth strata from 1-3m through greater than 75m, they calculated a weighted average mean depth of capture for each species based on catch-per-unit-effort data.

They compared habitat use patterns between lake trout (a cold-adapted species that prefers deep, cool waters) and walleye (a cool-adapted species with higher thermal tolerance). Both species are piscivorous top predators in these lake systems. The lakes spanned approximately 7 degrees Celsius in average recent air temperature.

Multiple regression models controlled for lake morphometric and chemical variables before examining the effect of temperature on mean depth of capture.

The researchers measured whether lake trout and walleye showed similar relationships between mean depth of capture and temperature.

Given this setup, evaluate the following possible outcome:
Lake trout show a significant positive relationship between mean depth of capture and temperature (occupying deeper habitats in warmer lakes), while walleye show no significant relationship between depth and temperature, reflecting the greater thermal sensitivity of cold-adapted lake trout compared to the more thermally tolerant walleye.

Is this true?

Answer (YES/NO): NO